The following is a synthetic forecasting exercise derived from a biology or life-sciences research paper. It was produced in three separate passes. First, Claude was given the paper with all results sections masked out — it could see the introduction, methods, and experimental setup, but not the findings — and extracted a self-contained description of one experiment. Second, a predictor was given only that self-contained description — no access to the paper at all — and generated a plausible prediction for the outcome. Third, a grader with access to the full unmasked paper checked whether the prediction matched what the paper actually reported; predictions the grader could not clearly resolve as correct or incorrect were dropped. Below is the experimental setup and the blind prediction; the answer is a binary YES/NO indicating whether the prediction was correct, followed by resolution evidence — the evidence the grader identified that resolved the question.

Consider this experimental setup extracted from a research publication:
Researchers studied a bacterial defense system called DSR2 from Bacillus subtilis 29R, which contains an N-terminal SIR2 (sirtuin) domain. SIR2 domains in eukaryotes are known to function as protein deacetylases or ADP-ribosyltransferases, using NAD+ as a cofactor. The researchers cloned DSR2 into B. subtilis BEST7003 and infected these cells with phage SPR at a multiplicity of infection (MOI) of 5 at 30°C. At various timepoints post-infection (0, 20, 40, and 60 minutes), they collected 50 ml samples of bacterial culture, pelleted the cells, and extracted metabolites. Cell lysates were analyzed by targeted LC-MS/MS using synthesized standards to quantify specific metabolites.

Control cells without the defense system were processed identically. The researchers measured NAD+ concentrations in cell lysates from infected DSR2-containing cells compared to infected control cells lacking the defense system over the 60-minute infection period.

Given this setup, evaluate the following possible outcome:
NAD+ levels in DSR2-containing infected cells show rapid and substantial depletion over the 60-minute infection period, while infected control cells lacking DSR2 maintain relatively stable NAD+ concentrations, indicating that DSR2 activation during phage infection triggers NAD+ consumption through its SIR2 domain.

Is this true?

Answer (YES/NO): YES